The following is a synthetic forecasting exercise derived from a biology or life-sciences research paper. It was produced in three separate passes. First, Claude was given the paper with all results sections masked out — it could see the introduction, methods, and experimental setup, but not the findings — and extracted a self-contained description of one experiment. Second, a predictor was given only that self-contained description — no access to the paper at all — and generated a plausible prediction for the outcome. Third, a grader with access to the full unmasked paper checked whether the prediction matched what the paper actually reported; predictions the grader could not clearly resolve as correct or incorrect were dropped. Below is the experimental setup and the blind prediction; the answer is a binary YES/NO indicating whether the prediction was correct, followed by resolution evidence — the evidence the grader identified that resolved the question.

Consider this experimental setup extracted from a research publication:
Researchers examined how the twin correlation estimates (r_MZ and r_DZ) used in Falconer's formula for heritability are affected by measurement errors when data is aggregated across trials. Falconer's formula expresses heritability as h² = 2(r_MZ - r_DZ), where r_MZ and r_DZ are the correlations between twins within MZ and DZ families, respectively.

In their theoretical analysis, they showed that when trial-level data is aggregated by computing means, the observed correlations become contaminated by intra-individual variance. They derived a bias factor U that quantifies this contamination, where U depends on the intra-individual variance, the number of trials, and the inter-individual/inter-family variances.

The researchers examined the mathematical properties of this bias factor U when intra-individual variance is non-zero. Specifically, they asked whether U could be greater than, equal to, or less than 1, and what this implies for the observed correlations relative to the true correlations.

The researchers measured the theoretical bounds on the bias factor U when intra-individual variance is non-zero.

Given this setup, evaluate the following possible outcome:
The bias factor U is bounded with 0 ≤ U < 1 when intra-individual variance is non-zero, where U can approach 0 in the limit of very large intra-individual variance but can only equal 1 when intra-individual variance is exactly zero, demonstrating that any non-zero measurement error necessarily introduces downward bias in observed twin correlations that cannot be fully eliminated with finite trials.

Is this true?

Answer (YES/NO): NO